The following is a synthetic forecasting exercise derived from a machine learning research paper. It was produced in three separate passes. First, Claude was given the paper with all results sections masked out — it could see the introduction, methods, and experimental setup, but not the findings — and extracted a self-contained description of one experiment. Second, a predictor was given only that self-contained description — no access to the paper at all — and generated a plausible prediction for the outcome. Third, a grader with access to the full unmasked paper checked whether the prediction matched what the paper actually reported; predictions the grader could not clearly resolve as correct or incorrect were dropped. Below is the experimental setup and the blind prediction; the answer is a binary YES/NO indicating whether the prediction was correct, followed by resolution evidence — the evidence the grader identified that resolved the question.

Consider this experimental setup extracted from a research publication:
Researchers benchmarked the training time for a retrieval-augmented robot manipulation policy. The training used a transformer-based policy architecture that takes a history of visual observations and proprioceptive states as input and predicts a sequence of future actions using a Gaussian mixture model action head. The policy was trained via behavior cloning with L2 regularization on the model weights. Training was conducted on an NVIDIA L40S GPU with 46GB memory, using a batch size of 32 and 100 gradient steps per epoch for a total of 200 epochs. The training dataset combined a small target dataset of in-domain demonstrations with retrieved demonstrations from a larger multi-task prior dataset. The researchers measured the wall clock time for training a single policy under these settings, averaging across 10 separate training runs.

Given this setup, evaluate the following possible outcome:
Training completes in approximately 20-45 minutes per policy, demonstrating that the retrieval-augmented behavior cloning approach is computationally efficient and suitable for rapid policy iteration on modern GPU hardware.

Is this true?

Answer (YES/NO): YES